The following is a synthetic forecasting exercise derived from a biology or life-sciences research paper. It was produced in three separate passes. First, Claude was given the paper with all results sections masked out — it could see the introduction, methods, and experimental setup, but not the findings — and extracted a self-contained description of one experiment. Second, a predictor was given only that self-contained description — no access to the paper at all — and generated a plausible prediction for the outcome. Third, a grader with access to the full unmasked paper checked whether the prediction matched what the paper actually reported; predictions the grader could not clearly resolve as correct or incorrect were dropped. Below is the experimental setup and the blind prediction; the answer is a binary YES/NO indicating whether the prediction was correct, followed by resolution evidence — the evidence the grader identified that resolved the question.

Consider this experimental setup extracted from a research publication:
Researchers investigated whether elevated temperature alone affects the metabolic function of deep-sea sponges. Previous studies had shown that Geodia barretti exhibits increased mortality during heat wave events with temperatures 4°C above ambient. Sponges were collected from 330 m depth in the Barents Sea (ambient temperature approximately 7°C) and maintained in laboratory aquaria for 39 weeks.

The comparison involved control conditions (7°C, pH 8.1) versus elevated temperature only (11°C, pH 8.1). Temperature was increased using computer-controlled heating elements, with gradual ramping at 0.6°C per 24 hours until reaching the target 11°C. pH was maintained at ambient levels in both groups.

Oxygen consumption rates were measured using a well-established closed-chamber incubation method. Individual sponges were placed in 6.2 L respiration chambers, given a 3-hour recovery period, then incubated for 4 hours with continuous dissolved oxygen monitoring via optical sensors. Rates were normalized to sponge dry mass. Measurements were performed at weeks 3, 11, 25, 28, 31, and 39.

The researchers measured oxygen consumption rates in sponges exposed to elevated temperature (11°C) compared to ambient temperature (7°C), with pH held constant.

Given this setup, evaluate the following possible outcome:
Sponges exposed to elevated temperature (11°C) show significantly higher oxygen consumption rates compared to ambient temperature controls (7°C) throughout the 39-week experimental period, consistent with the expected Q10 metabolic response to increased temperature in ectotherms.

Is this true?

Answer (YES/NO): NO